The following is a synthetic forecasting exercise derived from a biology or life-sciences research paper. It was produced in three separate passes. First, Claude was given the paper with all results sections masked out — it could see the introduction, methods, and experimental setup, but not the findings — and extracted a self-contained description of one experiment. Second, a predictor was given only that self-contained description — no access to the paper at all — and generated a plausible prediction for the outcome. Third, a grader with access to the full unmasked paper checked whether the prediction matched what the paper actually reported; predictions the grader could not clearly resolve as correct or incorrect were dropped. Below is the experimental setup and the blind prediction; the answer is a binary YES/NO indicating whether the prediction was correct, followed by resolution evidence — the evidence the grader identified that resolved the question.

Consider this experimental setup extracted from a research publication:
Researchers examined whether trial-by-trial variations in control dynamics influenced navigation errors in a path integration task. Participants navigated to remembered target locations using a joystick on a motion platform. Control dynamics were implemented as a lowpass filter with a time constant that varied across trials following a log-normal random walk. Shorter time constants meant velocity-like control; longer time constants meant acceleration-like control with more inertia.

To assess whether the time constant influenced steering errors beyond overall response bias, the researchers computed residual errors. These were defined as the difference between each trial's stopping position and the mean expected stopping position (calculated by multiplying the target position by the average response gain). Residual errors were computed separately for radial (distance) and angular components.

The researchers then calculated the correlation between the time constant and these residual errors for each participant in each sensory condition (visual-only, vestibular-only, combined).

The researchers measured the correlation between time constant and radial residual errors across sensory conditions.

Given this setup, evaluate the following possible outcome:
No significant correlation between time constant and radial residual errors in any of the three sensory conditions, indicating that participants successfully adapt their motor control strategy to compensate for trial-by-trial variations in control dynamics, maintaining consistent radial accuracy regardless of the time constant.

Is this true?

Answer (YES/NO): NO